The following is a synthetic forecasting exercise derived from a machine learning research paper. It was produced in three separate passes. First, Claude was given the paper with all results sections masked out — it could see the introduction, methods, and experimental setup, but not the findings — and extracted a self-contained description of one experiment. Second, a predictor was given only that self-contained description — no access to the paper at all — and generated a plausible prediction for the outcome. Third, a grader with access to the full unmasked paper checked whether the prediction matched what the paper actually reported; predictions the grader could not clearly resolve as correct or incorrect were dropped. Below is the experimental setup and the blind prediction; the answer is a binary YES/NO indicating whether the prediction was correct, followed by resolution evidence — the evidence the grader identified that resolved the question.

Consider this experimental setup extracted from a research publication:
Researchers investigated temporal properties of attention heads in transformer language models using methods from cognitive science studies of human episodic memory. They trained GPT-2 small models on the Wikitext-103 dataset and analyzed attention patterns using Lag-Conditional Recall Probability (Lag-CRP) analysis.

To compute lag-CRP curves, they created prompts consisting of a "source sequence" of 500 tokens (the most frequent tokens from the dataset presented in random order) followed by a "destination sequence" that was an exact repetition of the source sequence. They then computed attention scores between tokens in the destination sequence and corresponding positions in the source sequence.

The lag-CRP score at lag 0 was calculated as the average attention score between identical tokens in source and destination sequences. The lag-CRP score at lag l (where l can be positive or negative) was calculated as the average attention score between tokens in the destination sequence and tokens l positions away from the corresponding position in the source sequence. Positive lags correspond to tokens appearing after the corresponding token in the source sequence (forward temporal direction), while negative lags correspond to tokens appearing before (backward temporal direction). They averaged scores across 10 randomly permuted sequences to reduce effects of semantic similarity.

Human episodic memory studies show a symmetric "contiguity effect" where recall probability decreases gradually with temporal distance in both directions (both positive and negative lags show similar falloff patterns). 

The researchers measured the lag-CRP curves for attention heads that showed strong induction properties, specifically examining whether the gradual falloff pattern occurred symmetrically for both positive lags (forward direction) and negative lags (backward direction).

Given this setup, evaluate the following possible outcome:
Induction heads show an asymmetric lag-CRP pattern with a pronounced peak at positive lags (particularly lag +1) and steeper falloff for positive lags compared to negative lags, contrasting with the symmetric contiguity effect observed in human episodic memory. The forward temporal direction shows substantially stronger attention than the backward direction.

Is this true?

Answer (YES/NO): YES